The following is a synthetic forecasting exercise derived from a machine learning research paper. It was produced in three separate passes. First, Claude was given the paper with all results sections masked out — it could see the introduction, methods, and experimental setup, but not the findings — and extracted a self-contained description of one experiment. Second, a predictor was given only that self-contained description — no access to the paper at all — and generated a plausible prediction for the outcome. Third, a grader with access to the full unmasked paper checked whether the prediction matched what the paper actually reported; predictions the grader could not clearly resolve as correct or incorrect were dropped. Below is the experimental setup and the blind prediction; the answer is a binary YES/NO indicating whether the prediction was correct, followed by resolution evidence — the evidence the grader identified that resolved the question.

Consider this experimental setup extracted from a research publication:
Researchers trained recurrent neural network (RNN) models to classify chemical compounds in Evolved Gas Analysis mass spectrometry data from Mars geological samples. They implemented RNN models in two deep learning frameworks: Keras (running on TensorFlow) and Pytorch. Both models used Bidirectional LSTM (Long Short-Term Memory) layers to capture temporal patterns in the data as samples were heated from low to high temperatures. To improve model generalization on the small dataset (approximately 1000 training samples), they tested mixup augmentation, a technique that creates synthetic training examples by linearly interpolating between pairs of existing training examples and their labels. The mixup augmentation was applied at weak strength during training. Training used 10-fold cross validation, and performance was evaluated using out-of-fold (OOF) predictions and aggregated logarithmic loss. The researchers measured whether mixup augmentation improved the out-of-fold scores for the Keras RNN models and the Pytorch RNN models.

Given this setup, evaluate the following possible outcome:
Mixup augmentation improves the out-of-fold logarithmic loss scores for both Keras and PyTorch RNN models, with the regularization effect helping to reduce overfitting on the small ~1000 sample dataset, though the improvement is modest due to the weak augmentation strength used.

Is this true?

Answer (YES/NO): NO